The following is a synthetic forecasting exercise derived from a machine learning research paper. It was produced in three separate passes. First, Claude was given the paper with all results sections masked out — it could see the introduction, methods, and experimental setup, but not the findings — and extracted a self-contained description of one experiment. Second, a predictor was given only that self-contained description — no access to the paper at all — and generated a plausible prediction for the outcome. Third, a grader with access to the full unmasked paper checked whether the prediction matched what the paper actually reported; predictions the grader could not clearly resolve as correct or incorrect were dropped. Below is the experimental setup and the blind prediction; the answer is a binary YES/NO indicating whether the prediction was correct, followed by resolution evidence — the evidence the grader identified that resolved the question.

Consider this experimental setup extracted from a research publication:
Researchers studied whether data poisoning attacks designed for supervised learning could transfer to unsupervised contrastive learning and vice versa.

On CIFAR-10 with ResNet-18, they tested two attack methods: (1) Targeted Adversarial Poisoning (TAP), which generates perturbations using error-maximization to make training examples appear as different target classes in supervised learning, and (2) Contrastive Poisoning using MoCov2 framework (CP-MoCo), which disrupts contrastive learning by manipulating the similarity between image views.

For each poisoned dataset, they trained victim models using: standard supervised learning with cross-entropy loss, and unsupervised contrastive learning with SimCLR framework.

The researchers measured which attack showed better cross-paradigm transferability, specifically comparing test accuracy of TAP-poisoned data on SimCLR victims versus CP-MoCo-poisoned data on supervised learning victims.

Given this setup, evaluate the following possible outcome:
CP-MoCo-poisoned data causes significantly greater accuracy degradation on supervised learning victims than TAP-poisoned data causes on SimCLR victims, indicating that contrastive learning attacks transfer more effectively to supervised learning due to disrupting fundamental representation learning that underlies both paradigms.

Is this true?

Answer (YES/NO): NO